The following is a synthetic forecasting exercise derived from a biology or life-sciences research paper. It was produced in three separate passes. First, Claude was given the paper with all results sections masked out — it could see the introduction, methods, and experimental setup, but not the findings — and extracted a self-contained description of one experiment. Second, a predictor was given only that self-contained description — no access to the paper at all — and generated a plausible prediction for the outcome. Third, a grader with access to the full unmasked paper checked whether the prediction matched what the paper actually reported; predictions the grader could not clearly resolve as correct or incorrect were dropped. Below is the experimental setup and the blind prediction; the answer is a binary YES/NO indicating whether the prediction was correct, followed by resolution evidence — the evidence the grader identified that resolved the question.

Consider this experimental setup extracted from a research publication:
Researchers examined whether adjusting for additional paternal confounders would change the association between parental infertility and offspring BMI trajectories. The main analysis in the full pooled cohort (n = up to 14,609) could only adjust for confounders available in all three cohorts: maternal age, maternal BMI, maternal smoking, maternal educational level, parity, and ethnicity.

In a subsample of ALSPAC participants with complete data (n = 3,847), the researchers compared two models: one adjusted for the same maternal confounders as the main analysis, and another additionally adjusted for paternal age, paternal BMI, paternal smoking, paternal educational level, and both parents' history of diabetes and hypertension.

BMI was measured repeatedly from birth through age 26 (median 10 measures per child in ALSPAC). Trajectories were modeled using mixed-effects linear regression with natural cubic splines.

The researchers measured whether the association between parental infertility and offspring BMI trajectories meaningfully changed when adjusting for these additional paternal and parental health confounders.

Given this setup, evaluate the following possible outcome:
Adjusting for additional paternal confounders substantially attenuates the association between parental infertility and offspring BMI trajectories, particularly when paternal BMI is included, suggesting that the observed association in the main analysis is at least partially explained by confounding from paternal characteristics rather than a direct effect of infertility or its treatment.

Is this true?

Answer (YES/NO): NO